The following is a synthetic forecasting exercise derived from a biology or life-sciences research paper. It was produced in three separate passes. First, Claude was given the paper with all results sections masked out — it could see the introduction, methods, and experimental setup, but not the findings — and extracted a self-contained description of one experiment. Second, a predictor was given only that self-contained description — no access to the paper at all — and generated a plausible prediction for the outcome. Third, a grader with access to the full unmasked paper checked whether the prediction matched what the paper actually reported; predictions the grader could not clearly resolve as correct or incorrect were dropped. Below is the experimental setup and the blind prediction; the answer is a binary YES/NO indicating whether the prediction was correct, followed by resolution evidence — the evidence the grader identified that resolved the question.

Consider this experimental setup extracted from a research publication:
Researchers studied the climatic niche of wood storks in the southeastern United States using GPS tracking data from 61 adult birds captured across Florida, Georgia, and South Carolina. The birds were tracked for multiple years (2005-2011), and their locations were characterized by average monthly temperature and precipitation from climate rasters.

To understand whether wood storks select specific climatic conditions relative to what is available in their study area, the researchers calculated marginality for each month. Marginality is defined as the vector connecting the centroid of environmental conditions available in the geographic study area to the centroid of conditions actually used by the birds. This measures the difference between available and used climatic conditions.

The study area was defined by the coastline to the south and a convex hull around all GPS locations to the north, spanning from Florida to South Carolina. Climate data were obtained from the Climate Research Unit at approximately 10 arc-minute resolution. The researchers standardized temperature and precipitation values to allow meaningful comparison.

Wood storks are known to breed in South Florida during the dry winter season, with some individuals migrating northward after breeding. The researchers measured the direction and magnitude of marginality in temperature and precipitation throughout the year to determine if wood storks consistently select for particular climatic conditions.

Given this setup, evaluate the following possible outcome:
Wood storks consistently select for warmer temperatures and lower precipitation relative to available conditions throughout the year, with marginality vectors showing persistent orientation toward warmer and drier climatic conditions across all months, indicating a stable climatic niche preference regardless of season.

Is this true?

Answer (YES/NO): NO